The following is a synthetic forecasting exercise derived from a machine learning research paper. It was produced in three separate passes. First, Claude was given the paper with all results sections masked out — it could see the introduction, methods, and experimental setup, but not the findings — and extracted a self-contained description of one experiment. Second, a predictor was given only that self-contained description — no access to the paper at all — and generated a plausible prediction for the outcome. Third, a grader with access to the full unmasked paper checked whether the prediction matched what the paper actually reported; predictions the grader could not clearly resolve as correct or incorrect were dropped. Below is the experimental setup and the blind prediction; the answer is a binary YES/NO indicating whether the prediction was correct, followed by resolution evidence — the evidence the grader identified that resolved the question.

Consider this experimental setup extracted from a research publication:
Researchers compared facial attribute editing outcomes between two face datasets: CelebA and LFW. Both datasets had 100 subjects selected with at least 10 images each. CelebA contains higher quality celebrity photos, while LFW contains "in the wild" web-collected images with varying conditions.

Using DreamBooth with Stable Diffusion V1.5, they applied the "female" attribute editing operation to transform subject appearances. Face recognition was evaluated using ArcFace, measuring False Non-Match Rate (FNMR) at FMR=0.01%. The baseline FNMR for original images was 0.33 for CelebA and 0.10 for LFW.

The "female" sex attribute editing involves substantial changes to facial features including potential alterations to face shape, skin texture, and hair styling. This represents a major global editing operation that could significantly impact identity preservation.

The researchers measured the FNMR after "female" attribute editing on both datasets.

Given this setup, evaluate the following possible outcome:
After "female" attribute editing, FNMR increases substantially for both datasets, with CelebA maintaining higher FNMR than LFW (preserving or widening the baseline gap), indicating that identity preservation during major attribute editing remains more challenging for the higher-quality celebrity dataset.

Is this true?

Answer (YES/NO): NO